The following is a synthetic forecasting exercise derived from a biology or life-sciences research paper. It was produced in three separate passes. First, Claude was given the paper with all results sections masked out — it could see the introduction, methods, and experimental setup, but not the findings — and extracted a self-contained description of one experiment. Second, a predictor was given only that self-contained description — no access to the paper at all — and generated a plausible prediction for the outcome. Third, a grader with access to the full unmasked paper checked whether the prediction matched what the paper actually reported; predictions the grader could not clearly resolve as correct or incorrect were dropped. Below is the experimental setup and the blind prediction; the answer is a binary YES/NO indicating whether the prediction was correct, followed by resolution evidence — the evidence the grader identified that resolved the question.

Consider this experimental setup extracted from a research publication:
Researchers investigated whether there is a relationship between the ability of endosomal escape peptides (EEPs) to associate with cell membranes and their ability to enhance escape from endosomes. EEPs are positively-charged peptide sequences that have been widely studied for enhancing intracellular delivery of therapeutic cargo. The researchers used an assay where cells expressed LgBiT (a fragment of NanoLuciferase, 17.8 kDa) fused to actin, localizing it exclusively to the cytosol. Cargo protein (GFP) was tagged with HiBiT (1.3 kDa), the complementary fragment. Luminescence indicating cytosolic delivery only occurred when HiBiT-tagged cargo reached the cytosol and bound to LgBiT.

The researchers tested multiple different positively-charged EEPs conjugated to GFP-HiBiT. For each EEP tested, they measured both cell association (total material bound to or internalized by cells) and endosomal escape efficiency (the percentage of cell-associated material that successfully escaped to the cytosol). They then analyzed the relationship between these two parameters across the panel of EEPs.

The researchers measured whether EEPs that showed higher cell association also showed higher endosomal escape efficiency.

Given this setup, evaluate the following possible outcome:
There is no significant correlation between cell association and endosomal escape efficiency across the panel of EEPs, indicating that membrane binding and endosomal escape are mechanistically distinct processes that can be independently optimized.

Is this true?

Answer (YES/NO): NO